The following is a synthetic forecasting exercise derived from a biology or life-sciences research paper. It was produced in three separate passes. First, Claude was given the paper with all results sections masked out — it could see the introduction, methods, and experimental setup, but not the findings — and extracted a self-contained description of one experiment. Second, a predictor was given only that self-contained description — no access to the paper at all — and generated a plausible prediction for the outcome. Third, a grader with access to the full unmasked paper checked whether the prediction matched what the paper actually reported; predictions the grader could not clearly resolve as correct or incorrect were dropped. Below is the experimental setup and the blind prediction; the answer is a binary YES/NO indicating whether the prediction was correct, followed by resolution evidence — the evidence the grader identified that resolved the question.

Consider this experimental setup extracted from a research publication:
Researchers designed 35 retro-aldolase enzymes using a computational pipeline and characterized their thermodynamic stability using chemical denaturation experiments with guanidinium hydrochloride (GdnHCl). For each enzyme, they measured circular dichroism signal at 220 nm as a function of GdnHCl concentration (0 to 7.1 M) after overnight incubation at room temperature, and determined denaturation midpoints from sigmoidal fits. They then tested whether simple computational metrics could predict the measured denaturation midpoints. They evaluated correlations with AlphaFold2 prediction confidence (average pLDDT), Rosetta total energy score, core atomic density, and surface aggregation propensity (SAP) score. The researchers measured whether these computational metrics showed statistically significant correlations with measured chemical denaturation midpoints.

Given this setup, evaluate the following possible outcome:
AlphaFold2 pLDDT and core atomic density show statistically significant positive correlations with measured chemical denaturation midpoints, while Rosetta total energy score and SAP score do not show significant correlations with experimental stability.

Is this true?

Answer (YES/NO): NO